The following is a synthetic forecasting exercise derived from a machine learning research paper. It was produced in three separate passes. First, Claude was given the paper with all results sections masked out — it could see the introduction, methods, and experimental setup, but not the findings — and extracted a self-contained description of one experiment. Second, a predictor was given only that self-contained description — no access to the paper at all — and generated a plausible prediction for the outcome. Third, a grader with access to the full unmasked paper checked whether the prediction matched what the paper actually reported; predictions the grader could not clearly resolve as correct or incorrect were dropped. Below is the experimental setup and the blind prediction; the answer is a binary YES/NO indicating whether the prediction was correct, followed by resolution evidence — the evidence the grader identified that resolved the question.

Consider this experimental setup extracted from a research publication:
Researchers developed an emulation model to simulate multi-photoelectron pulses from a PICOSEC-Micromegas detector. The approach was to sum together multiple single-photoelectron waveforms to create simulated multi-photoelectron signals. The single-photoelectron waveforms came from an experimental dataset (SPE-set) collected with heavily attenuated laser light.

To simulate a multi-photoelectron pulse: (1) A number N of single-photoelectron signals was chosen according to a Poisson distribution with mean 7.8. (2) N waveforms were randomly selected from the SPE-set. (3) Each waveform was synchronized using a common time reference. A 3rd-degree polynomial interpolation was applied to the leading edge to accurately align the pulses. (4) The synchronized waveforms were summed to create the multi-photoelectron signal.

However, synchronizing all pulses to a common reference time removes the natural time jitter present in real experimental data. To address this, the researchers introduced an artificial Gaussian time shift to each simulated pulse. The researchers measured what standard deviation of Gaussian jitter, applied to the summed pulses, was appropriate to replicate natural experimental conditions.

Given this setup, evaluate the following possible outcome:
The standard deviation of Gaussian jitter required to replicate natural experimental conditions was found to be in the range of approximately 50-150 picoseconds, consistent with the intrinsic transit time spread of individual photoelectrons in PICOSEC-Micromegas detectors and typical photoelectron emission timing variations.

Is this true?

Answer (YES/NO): NO